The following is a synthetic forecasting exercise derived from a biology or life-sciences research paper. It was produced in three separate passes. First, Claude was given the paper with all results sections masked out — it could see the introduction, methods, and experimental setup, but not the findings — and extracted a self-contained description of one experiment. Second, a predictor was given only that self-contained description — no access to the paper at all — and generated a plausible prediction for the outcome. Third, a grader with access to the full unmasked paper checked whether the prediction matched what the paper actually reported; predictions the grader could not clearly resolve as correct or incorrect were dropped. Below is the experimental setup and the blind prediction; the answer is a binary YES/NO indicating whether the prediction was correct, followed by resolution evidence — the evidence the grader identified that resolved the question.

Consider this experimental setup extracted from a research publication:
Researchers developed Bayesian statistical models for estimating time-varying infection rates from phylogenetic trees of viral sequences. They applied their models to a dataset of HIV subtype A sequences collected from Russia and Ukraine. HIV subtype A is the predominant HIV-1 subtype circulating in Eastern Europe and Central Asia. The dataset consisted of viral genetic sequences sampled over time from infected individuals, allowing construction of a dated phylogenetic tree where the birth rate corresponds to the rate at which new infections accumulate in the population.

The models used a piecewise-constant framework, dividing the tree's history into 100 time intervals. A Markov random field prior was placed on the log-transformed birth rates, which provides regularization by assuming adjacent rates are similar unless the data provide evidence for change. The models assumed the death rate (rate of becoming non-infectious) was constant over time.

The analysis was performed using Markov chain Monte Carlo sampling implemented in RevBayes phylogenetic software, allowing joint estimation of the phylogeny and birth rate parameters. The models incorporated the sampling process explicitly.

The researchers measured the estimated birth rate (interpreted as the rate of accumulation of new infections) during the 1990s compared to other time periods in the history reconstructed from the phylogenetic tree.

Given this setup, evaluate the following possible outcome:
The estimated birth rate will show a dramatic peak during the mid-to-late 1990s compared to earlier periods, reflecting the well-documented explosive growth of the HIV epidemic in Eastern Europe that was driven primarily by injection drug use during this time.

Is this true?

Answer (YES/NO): NO